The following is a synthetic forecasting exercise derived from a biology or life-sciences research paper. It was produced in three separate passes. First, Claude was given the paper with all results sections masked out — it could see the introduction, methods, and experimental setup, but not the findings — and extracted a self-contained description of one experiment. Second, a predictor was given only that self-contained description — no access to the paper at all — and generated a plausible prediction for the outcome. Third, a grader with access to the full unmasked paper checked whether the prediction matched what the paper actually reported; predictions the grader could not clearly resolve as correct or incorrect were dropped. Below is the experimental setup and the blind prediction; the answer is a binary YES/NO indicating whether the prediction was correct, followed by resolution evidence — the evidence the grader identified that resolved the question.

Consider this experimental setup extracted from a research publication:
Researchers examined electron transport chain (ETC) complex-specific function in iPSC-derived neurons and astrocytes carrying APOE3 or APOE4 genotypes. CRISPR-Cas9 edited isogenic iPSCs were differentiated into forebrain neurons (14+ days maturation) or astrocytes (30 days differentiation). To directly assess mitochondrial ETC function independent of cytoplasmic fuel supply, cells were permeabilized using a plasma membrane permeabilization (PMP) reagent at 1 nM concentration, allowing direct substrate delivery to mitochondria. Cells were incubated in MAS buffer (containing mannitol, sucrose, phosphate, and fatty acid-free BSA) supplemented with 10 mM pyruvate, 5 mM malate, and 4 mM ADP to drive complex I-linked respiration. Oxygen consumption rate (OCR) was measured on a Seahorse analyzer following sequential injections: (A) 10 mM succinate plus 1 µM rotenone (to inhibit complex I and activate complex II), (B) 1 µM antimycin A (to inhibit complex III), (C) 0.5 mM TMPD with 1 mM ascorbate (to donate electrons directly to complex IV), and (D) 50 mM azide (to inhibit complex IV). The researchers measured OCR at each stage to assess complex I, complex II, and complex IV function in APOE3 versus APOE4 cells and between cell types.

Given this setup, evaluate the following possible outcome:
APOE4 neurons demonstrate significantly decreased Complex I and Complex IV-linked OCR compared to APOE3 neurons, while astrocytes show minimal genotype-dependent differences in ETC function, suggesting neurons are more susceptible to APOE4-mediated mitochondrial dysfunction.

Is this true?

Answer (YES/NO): NO